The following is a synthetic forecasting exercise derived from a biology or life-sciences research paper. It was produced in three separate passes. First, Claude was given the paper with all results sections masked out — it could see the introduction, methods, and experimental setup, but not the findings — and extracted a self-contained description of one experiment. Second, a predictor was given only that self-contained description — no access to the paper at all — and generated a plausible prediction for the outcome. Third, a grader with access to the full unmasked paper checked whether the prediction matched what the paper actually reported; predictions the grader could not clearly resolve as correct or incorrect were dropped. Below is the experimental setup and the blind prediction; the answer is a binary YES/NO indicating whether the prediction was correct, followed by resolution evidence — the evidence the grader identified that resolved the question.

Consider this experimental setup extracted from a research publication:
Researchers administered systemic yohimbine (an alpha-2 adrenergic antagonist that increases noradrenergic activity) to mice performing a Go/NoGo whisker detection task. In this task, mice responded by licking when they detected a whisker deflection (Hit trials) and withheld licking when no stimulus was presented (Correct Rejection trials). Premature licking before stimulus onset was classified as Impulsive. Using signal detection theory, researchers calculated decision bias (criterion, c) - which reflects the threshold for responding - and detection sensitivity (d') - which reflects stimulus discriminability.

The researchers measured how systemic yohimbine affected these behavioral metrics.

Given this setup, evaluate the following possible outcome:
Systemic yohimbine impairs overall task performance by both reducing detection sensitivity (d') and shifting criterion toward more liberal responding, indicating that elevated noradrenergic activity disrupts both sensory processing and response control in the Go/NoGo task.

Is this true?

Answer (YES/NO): YES